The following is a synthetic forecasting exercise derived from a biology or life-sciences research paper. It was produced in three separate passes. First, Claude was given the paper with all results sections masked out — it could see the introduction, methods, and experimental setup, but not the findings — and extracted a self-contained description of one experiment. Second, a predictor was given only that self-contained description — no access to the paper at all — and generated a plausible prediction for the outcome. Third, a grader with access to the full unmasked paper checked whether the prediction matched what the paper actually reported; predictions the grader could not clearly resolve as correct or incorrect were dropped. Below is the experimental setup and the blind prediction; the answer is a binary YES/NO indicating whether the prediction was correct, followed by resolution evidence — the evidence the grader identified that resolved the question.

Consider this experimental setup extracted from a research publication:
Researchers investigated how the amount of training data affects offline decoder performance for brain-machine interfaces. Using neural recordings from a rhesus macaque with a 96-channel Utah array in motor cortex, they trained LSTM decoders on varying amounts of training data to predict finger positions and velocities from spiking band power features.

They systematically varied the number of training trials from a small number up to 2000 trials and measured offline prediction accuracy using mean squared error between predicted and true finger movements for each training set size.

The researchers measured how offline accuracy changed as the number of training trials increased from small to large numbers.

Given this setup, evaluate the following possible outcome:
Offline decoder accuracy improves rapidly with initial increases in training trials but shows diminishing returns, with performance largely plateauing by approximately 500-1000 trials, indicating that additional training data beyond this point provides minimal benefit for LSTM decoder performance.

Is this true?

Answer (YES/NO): YES